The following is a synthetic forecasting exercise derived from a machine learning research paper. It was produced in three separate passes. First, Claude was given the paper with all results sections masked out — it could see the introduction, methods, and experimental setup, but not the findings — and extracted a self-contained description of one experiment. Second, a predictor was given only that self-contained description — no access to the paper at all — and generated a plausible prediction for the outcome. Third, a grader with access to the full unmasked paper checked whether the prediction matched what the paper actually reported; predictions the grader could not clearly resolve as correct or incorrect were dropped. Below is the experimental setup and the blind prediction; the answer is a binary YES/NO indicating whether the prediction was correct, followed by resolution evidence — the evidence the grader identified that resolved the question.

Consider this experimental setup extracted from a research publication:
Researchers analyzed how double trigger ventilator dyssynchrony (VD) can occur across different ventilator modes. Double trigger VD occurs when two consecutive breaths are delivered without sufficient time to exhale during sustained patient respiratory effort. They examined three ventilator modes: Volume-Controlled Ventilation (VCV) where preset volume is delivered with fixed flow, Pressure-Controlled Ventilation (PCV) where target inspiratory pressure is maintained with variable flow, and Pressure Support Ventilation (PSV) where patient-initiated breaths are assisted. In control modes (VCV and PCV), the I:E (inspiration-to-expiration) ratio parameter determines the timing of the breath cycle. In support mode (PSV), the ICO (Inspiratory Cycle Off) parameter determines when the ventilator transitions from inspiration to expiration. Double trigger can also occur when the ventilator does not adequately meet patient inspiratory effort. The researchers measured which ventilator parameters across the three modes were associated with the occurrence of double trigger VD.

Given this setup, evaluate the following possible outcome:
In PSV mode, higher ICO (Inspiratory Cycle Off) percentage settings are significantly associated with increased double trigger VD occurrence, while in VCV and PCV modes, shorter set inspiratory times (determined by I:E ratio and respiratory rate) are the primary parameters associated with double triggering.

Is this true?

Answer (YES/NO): NO